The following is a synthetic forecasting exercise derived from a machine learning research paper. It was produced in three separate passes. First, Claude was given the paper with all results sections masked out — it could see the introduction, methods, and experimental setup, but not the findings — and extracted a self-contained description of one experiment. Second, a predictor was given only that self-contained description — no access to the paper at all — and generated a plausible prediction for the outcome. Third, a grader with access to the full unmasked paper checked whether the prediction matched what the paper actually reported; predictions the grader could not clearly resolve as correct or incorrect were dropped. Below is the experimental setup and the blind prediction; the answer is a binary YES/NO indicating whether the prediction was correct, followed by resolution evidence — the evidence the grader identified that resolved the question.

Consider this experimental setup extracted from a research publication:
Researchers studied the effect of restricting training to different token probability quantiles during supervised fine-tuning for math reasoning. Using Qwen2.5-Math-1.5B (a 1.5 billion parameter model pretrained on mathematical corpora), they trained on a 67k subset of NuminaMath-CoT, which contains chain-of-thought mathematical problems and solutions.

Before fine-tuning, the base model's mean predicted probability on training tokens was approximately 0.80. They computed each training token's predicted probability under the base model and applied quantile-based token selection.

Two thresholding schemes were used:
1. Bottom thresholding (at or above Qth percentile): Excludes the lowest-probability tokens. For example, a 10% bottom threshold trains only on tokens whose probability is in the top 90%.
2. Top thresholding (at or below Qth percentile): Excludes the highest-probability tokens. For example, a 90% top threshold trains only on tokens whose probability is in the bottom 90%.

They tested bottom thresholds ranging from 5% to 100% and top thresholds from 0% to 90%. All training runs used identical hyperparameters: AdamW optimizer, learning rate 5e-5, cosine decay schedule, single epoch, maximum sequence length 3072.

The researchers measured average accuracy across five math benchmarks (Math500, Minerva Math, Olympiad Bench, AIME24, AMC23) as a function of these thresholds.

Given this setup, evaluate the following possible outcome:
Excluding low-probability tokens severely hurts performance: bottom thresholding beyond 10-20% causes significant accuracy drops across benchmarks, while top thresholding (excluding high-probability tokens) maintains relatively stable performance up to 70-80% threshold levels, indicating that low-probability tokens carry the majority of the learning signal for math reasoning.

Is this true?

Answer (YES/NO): NO